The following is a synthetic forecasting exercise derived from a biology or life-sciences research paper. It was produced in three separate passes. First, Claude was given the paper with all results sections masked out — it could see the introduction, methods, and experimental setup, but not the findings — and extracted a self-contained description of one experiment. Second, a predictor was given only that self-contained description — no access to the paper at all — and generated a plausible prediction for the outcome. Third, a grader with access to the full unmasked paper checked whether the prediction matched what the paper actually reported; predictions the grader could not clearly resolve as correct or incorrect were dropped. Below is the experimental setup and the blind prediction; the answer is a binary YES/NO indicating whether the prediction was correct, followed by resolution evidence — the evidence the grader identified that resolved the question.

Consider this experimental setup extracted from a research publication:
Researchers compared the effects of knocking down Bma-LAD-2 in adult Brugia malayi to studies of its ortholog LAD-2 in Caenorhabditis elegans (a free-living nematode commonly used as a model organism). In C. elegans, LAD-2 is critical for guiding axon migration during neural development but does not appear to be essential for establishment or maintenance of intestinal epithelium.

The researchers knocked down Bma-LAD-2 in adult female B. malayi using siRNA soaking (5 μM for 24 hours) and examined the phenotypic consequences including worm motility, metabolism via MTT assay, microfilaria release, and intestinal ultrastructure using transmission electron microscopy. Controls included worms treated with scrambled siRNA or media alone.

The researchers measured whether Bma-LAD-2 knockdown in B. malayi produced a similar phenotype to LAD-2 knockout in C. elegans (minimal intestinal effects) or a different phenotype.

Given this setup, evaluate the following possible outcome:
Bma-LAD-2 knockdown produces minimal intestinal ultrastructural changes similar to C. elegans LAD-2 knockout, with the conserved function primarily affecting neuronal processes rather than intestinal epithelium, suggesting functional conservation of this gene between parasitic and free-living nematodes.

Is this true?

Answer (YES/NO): NO